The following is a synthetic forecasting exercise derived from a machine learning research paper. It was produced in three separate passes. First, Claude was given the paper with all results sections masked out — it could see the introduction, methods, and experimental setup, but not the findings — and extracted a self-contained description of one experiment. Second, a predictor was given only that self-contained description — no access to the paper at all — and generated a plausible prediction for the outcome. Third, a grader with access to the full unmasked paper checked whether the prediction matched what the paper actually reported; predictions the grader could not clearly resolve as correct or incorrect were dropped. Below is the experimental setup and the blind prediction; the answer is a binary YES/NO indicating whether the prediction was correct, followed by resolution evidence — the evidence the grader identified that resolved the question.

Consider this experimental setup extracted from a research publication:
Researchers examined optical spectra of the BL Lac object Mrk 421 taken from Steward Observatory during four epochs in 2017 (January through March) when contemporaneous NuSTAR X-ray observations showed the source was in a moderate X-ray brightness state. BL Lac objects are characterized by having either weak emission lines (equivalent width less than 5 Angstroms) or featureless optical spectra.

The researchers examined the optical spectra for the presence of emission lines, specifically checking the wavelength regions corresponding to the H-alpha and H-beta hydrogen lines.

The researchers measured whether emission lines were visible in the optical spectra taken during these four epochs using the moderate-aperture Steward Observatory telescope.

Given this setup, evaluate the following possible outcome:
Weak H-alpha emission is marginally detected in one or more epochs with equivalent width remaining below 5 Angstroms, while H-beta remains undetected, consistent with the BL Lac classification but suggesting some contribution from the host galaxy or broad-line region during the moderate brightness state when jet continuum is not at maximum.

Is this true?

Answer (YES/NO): NO